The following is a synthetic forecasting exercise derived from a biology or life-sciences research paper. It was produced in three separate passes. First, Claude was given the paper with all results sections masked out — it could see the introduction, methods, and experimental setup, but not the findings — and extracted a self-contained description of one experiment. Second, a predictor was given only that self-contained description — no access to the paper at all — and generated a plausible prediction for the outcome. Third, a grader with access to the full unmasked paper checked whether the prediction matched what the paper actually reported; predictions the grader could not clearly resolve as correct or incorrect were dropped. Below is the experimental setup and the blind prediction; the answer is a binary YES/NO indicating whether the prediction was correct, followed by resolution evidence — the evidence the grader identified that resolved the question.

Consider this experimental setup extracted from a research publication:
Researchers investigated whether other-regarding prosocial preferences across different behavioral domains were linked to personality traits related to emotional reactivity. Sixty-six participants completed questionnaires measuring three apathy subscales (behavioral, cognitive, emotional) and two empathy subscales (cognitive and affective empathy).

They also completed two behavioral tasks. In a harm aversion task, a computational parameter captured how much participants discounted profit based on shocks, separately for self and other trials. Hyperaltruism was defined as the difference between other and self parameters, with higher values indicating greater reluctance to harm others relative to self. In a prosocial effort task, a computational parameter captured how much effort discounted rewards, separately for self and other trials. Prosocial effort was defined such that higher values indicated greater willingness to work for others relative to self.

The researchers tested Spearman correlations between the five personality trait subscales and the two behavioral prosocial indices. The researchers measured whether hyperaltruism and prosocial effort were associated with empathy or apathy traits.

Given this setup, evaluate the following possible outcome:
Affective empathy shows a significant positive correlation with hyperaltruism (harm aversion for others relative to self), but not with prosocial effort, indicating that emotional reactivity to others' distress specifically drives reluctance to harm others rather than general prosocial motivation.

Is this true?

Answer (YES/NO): NO